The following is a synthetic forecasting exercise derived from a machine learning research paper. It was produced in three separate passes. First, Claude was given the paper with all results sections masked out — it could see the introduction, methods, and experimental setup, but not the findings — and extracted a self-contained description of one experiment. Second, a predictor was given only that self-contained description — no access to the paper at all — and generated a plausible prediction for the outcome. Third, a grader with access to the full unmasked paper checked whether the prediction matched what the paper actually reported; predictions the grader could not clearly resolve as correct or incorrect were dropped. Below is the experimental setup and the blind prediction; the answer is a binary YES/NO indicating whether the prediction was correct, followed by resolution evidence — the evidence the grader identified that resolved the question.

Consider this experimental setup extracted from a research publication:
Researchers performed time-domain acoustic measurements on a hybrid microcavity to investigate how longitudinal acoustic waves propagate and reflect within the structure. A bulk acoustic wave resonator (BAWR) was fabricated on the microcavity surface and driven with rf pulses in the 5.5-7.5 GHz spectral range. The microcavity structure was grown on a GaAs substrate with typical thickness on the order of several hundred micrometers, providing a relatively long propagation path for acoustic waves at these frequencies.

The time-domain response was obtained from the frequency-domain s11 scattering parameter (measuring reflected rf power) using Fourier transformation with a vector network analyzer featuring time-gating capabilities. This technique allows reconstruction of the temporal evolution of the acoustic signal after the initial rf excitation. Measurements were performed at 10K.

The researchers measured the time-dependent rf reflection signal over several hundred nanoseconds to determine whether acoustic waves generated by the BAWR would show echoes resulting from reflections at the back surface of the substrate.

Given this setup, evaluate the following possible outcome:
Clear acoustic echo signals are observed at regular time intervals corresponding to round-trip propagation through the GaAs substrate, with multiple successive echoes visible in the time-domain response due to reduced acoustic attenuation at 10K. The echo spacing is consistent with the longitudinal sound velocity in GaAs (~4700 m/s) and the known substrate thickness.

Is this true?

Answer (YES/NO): YES